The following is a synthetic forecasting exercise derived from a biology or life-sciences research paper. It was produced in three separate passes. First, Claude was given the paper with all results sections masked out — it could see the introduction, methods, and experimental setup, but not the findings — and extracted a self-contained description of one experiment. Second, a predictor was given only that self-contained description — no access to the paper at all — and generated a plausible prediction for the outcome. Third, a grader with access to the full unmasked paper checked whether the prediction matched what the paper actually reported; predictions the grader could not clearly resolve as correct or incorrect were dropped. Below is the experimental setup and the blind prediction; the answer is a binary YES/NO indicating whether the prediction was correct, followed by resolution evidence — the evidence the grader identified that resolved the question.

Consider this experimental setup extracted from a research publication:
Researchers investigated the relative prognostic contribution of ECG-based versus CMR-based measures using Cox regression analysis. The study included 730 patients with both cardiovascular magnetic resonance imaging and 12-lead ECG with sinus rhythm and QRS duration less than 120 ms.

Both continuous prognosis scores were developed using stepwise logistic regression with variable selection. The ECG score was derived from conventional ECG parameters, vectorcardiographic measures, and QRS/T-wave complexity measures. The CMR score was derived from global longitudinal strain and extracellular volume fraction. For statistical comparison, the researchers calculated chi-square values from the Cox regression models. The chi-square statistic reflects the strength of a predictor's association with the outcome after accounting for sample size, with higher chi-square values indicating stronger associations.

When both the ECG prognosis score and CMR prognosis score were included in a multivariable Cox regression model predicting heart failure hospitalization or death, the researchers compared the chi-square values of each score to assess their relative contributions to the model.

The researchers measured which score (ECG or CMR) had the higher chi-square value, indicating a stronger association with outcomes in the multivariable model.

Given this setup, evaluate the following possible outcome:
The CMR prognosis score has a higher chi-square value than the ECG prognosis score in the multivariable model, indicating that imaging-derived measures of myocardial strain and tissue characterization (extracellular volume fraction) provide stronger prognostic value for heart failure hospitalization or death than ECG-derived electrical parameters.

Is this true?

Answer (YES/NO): YES